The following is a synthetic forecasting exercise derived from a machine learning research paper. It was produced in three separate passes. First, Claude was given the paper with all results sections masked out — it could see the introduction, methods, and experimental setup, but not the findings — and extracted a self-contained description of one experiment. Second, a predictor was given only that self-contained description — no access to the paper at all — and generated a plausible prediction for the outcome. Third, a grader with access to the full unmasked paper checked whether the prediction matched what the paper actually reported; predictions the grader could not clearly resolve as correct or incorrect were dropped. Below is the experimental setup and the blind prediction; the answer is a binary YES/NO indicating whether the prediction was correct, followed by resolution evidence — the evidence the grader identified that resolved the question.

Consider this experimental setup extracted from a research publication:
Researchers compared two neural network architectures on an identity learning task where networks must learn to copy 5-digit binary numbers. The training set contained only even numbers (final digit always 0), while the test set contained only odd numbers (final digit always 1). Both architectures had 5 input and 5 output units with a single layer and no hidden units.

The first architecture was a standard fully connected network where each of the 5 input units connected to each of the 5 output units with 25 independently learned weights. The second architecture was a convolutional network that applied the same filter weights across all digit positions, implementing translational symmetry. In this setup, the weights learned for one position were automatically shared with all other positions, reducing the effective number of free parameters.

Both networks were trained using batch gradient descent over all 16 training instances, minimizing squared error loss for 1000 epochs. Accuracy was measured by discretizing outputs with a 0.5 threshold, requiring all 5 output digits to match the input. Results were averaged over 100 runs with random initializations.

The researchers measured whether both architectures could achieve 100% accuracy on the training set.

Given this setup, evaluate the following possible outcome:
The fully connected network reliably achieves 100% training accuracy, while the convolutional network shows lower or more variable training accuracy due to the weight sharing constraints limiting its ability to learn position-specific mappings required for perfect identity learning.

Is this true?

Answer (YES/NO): NO